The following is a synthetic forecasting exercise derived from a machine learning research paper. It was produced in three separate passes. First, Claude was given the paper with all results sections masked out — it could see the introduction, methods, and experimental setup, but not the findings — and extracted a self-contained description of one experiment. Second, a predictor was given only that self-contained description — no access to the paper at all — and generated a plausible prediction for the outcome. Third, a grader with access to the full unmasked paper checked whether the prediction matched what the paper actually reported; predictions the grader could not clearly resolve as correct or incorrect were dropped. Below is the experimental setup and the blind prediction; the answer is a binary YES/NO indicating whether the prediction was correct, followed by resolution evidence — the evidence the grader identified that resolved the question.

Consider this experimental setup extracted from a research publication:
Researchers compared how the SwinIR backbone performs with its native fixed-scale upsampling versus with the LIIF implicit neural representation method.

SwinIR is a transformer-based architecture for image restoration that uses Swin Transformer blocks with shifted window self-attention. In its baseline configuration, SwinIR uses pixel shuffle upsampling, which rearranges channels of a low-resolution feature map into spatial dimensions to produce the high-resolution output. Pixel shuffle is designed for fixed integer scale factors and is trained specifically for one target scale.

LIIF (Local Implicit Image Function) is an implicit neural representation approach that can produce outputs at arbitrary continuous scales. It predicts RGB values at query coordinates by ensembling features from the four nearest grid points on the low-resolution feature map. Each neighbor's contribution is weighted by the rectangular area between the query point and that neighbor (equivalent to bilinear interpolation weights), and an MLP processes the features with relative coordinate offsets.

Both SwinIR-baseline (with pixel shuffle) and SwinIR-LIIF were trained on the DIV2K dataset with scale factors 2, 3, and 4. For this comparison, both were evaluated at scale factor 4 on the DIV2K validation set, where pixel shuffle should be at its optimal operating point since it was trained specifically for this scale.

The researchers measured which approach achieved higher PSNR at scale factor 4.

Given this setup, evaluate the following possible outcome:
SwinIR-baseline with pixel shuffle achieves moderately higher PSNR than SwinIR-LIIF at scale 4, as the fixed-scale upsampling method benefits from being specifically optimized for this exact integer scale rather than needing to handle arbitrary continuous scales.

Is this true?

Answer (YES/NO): NO